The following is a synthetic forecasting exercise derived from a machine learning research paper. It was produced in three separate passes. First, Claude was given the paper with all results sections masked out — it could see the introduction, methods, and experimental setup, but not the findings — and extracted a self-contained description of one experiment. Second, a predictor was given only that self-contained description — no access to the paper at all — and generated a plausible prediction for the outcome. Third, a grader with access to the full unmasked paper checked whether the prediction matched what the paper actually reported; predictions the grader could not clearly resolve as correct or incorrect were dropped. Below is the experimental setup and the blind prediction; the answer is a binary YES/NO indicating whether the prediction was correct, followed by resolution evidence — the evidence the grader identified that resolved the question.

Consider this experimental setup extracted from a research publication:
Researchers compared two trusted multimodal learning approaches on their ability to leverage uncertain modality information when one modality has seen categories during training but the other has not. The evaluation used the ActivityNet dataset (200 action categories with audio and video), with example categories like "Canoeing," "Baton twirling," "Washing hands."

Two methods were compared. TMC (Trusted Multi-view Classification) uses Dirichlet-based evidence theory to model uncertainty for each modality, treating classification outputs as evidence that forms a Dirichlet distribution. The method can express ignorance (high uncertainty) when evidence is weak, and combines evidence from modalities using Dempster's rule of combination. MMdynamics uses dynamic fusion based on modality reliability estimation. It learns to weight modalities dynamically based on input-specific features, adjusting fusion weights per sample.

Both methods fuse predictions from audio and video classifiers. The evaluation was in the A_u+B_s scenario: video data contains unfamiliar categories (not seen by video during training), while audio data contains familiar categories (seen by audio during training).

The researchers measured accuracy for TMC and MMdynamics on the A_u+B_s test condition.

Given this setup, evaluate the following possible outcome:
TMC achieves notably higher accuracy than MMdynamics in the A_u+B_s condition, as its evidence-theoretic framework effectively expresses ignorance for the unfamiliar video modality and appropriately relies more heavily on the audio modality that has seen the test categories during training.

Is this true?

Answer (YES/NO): YES